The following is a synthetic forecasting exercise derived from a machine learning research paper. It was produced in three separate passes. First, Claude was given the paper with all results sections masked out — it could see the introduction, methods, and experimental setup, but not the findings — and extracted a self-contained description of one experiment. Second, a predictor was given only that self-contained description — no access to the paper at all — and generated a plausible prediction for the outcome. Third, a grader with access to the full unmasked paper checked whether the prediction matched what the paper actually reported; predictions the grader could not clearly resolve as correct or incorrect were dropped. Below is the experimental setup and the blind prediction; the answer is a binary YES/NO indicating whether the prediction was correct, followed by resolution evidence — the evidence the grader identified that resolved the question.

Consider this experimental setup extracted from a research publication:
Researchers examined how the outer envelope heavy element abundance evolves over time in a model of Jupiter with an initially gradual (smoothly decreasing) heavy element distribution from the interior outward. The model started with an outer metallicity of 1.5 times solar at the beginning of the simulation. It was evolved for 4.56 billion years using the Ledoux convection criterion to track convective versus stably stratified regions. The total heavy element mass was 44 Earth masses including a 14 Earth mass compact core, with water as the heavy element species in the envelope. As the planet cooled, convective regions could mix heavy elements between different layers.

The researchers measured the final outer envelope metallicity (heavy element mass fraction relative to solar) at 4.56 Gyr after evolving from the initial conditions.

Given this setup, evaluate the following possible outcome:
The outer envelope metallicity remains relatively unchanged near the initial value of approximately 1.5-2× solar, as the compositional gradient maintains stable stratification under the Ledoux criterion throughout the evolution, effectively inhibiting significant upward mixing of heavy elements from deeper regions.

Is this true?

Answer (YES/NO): NO